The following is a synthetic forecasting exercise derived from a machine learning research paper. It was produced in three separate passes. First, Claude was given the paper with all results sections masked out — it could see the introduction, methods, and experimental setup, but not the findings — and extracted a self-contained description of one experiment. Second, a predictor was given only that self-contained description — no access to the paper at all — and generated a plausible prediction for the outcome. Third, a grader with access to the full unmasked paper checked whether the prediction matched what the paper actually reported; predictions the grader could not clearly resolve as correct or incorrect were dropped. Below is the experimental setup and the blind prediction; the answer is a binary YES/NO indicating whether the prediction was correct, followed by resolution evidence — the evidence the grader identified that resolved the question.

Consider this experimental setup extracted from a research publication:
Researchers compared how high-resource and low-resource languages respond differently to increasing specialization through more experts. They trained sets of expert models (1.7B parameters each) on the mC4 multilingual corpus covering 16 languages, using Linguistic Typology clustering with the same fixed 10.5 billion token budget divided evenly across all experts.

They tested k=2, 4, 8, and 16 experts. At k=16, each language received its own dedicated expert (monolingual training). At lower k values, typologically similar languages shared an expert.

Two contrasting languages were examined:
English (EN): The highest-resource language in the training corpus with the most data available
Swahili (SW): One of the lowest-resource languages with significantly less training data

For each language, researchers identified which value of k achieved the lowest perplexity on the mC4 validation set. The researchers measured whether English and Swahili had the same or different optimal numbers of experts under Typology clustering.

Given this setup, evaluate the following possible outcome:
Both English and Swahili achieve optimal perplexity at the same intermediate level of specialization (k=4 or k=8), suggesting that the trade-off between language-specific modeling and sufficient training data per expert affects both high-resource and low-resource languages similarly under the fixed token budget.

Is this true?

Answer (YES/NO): NO